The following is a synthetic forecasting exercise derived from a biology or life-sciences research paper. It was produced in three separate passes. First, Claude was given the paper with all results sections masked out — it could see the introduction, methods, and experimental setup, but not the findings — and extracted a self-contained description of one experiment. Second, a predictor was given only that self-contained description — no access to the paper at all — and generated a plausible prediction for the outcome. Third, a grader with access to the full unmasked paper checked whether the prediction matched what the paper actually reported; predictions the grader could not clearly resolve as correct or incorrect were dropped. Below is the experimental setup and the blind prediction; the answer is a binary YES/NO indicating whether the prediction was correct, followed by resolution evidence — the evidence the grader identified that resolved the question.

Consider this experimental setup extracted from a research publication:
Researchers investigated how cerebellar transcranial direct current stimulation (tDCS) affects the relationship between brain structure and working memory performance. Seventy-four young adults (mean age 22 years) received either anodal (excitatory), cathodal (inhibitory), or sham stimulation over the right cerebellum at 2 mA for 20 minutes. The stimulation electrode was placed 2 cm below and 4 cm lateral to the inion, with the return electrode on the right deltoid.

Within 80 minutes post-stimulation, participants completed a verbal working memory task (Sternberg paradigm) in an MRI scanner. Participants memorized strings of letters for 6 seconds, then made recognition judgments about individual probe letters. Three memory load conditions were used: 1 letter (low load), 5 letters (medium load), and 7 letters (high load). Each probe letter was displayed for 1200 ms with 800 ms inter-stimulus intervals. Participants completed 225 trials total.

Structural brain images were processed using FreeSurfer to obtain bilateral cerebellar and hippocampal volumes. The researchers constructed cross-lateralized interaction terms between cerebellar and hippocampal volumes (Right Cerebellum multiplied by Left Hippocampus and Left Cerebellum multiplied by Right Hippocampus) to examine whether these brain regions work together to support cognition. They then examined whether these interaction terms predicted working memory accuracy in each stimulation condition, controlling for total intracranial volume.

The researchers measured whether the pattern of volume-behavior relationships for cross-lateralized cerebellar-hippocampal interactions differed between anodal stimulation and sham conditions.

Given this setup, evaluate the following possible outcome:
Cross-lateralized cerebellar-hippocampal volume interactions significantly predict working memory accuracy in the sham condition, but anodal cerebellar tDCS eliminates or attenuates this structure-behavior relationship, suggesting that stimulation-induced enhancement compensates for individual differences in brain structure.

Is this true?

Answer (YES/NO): NO